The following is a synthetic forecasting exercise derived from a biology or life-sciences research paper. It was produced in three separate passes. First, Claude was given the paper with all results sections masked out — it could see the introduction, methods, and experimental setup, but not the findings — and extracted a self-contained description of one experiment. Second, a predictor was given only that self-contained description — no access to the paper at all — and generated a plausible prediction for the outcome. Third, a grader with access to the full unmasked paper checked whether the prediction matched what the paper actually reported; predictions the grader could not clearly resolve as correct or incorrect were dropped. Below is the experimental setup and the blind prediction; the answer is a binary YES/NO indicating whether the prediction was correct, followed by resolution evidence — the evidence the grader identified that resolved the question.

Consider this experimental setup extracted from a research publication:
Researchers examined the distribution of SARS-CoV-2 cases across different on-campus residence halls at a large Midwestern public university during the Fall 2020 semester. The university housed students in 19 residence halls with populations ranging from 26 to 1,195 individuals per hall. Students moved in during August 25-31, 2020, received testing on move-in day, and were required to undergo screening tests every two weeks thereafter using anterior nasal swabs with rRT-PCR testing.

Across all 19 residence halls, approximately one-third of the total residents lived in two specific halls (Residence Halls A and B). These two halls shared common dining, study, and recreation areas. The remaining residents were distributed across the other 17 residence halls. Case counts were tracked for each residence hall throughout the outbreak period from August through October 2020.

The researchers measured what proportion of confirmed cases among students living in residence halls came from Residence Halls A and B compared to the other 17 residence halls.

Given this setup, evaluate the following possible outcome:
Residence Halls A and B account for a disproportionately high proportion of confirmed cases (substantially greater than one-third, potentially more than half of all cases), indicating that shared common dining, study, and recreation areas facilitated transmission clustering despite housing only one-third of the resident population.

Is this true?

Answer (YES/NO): YES